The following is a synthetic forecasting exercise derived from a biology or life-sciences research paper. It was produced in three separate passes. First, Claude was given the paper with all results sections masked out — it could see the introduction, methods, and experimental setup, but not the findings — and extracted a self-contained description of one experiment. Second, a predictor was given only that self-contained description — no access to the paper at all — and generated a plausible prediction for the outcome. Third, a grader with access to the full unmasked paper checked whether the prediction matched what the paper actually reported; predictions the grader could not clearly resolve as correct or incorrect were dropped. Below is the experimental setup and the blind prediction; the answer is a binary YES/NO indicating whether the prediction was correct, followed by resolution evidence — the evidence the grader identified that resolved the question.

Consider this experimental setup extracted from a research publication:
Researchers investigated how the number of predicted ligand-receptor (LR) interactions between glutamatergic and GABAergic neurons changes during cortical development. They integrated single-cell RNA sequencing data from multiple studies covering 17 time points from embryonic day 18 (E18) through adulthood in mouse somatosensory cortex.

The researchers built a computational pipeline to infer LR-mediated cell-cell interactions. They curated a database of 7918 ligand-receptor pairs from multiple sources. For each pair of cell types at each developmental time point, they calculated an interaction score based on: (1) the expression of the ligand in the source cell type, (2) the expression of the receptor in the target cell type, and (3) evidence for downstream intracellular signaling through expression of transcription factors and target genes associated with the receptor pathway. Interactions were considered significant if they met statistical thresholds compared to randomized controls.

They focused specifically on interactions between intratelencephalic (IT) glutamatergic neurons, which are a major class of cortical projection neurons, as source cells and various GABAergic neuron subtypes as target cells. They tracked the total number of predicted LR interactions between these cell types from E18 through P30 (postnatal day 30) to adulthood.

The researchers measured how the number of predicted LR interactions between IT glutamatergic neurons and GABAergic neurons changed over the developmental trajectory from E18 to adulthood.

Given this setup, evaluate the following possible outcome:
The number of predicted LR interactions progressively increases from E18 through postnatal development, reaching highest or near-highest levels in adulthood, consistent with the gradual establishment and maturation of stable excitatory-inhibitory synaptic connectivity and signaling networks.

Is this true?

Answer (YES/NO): YES